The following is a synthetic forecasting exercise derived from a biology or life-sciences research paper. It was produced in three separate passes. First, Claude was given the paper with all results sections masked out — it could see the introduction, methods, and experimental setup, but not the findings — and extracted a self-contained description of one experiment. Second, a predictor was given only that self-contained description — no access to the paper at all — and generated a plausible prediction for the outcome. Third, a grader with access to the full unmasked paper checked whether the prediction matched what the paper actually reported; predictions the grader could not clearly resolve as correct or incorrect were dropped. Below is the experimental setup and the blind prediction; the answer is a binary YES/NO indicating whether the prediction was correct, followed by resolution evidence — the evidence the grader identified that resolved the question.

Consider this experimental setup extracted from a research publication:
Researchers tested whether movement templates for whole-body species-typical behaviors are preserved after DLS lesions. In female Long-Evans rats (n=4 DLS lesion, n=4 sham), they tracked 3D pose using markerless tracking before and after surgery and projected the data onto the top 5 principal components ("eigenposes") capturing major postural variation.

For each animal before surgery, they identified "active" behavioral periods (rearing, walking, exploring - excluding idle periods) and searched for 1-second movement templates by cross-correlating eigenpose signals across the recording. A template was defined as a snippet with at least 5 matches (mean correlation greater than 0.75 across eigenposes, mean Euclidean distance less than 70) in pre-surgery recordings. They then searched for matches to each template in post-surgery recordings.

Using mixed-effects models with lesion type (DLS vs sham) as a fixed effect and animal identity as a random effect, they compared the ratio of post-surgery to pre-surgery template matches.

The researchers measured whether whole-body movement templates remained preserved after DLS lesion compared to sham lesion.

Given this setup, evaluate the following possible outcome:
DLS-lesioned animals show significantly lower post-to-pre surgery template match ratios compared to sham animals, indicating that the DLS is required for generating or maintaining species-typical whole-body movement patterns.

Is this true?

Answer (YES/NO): NO